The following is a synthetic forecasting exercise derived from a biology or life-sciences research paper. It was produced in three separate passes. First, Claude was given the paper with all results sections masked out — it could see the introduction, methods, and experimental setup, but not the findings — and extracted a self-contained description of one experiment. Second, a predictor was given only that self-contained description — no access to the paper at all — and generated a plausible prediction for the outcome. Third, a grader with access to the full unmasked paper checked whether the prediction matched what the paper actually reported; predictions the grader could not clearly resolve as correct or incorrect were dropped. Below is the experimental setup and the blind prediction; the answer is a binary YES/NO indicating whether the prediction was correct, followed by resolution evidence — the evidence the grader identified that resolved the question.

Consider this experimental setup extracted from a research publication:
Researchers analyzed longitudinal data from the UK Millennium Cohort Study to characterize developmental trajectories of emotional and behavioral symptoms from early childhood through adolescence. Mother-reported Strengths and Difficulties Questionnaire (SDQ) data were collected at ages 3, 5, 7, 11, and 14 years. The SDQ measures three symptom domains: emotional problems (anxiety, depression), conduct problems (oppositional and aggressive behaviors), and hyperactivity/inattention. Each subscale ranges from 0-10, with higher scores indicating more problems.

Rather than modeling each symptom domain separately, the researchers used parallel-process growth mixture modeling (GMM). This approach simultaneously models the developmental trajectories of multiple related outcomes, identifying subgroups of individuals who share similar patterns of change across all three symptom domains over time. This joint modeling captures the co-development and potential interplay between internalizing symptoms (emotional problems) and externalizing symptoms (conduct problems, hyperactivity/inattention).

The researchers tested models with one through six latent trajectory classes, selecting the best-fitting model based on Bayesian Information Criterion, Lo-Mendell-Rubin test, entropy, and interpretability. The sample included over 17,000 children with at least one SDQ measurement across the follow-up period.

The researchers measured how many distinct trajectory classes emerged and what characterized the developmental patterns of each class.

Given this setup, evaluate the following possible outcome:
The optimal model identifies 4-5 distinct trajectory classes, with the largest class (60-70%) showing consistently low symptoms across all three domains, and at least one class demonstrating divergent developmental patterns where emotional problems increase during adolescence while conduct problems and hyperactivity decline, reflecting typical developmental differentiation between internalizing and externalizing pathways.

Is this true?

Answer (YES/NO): NO